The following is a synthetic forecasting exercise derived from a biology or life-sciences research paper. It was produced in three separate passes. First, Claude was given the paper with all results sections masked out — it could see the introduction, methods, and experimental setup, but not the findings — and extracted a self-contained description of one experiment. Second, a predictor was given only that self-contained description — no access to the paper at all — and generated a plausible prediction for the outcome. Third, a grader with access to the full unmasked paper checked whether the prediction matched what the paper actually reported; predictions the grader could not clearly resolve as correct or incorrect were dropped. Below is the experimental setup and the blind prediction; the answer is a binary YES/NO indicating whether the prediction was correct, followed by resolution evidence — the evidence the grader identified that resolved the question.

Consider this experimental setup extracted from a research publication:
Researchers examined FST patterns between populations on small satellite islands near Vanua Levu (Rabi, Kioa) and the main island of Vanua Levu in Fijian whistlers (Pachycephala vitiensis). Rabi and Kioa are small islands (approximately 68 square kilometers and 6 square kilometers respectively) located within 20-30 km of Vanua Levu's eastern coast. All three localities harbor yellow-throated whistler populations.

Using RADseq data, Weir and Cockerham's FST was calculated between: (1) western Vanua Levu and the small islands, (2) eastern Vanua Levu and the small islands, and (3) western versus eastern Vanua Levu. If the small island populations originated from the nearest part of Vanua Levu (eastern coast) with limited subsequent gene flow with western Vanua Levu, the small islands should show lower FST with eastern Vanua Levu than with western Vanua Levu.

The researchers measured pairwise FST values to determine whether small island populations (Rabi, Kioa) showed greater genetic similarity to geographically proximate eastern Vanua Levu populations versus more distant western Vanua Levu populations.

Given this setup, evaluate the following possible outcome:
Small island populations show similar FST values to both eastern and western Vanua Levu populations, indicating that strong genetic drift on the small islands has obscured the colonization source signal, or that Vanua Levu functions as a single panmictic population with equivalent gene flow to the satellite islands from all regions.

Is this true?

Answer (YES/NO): NO